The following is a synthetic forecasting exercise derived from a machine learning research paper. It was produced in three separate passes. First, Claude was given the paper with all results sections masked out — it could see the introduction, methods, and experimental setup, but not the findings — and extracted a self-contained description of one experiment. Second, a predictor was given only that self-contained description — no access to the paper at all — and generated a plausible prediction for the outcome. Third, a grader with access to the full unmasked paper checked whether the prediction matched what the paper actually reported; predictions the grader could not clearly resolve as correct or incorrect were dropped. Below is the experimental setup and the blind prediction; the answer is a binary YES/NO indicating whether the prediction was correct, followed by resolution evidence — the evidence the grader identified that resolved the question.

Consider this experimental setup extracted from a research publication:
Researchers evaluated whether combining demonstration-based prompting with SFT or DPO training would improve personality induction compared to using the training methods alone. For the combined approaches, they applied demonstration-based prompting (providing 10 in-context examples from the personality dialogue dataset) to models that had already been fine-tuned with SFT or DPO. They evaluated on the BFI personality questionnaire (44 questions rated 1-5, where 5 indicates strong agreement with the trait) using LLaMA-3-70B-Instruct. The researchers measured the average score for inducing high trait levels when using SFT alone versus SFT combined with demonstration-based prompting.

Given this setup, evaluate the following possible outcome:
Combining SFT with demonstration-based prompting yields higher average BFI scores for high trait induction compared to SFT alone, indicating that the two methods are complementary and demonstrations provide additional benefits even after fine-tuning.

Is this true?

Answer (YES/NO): NO